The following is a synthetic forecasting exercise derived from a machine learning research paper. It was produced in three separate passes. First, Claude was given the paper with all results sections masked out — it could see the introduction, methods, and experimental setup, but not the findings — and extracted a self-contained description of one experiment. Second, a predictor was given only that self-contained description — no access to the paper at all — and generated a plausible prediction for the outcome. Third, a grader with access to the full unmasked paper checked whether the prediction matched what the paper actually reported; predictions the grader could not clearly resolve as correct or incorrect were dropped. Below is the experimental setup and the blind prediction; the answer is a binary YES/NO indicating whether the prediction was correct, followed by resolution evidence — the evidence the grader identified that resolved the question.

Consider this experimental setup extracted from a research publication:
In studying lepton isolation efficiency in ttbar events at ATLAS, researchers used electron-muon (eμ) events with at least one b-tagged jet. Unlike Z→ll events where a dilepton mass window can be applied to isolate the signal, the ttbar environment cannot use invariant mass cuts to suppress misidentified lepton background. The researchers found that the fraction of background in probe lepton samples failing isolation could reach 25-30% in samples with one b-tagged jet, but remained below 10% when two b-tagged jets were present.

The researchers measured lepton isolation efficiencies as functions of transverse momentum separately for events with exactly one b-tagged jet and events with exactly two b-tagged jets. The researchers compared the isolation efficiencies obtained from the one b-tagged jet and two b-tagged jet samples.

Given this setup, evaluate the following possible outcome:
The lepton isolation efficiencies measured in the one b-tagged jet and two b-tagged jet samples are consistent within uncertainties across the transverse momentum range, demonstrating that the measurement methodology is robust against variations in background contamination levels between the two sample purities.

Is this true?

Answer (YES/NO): YES